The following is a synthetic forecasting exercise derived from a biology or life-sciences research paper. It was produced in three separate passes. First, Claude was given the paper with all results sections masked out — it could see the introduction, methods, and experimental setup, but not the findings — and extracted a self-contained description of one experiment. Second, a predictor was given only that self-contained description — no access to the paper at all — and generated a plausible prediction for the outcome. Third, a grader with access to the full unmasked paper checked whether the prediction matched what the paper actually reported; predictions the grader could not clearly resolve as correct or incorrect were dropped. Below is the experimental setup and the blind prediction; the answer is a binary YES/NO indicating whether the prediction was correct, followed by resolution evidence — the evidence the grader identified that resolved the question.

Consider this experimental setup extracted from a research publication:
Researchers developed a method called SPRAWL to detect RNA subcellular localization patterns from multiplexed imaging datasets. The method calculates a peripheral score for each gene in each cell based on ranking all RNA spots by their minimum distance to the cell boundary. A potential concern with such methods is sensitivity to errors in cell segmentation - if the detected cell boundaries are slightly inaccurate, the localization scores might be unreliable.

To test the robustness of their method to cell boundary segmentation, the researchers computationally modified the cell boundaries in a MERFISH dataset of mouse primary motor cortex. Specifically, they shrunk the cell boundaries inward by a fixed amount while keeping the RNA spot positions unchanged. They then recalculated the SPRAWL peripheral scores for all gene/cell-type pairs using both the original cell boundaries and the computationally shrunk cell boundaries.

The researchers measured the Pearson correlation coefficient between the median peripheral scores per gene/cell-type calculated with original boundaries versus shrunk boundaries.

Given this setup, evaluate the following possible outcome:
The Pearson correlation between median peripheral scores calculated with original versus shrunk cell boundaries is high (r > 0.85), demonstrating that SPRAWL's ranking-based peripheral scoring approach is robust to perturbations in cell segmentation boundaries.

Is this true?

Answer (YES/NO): YES